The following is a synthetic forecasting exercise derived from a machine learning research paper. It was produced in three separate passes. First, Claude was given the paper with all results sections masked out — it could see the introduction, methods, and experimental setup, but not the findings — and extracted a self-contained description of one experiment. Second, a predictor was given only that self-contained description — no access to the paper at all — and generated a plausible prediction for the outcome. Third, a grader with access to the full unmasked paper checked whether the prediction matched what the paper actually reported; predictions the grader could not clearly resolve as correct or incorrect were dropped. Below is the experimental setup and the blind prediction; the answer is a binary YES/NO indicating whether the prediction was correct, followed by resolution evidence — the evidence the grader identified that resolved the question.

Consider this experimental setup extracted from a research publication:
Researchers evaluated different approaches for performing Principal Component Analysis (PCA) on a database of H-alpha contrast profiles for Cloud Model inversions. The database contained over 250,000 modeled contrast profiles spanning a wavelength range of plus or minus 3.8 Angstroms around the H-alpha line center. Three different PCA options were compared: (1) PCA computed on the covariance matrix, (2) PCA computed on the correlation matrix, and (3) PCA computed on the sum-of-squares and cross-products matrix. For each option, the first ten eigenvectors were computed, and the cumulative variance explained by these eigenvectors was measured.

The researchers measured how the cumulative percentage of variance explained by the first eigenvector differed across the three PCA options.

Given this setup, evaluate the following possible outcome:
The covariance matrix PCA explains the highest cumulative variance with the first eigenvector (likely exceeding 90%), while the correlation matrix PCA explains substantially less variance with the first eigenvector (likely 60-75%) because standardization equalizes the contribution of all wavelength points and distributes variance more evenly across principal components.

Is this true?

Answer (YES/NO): NO